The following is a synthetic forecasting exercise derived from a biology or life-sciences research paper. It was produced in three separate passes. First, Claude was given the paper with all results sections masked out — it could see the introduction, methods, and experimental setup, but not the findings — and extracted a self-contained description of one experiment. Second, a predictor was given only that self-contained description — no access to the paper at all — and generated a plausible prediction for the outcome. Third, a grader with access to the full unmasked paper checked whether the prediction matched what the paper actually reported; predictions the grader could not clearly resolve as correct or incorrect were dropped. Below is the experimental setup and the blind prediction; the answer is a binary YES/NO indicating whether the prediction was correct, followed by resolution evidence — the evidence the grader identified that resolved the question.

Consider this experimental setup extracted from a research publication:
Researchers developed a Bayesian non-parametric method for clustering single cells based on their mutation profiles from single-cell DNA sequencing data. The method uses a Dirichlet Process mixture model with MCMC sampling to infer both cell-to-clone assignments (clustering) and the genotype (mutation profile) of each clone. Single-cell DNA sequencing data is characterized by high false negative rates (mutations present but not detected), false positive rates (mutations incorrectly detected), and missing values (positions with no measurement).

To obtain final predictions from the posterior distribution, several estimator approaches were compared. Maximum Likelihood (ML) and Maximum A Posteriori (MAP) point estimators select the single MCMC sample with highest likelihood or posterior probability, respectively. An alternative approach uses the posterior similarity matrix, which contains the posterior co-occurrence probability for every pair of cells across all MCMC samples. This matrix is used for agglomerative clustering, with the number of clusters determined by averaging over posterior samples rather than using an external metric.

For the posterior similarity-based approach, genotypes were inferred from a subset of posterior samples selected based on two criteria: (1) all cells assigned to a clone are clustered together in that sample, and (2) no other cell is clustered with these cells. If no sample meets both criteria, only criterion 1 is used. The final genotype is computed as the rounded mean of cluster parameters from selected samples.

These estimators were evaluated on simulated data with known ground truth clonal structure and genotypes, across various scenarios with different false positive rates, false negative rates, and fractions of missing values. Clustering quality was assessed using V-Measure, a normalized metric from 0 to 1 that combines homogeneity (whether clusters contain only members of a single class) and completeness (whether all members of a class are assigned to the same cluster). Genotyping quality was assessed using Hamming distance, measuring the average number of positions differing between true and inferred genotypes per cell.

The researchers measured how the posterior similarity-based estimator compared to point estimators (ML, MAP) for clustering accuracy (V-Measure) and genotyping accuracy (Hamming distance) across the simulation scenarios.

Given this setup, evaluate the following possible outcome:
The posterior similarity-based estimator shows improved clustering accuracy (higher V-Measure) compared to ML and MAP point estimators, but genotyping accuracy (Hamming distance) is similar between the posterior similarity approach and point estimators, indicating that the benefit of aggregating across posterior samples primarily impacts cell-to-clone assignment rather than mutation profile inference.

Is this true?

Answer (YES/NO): NO